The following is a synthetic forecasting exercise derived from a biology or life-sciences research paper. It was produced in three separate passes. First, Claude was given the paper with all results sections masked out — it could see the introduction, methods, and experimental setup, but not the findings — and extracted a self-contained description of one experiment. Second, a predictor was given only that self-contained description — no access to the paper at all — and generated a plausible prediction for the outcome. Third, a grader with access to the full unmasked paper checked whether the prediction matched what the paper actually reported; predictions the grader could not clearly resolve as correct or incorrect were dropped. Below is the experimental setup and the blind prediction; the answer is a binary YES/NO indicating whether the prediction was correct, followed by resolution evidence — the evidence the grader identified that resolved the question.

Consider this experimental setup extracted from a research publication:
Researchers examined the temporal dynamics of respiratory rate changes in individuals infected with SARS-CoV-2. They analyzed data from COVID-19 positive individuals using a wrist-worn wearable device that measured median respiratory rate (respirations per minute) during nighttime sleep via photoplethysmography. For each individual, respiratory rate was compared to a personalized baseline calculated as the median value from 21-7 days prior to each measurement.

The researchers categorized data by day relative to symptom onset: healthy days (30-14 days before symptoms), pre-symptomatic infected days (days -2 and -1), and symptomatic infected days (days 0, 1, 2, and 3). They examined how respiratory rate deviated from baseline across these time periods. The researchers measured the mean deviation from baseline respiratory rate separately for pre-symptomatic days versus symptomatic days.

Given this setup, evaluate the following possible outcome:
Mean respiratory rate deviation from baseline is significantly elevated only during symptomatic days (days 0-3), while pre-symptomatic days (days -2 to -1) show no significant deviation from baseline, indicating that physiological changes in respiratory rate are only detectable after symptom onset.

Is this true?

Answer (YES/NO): NO